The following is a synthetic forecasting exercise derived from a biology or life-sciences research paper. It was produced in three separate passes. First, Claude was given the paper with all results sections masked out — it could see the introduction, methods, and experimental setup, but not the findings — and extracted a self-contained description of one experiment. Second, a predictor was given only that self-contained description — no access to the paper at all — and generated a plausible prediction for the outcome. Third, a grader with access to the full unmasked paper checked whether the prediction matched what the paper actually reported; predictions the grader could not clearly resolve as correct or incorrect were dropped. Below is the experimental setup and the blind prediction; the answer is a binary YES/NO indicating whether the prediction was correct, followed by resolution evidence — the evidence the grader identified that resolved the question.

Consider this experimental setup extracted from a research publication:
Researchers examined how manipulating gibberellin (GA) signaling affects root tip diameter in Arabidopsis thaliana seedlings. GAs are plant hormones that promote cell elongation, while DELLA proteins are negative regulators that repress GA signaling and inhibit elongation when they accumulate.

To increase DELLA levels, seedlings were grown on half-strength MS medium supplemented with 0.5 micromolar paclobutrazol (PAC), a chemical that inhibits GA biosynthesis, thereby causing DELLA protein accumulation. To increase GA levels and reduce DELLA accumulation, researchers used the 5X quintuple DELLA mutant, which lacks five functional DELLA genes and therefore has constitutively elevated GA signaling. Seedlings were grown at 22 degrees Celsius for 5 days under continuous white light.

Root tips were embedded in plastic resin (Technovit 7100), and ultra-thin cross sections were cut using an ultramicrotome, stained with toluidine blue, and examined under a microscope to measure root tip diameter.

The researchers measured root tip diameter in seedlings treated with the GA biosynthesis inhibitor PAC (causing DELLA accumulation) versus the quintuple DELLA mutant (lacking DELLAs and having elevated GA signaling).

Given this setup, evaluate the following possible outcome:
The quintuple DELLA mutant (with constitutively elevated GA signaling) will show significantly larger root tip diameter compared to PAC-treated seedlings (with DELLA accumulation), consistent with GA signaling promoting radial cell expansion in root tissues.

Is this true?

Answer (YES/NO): NO